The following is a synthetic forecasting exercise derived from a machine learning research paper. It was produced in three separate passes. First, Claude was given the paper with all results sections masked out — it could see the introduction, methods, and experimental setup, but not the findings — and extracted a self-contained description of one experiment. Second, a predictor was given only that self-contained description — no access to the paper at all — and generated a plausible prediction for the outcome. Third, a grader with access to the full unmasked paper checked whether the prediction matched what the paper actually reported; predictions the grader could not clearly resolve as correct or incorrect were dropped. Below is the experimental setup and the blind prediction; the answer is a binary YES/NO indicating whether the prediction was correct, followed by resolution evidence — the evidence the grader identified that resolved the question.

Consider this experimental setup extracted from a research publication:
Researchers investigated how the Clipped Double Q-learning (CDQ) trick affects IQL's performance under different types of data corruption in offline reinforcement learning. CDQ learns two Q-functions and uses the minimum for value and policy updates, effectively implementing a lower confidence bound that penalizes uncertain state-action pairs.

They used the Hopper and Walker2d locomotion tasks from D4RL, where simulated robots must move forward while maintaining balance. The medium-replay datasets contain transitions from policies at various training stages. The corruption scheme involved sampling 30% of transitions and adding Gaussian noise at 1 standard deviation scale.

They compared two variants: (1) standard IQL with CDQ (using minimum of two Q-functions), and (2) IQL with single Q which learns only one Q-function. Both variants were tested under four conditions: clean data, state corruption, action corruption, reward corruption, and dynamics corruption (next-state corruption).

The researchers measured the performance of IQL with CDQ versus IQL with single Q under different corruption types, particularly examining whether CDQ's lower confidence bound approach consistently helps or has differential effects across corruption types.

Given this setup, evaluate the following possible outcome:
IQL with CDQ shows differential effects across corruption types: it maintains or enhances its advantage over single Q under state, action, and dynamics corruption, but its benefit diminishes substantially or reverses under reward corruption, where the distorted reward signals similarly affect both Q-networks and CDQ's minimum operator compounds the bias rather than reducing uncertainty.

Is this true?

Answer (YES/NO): NO